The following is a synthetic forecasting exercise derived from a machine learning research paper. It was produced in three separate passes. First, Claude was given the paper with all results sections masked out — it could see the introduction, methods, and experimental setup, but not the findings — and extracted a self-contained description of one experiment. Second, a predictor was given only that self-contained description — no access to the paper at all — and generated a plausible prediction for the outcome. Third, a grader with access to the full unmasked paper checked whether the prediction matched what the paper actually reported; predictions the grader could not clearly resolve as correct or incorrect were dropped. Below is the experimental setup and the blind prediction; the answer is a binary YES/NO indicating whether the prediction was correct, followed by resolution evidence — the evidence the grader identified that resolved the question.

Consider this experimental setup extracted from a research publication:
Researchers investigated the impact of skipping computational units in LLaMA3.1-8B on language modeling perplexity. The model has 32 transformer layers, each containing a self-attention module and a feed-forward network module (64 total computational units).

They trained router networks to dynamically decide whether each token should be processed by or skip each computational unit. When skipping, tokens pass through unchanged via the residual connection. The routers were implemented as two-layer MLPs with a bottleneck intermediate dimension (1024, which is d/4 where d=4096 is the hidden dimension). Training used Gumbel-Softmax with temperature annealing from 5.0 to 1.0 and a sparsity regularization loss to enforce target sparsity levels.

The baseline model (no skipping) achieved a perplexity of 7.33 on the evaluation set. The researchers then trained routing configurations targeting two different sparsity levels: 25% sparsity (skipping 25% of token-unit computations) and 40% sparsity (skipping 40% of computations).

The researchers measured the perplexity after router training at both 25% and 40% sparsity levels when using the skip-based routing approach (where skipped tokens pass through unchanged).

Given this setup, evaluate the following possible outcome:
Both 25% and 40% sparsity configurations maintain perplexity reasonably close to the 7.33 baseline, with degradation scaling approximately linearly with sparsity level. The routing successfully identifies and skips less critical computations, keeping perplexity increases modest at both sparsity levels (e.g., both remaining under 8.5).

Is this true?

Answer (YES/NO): NO